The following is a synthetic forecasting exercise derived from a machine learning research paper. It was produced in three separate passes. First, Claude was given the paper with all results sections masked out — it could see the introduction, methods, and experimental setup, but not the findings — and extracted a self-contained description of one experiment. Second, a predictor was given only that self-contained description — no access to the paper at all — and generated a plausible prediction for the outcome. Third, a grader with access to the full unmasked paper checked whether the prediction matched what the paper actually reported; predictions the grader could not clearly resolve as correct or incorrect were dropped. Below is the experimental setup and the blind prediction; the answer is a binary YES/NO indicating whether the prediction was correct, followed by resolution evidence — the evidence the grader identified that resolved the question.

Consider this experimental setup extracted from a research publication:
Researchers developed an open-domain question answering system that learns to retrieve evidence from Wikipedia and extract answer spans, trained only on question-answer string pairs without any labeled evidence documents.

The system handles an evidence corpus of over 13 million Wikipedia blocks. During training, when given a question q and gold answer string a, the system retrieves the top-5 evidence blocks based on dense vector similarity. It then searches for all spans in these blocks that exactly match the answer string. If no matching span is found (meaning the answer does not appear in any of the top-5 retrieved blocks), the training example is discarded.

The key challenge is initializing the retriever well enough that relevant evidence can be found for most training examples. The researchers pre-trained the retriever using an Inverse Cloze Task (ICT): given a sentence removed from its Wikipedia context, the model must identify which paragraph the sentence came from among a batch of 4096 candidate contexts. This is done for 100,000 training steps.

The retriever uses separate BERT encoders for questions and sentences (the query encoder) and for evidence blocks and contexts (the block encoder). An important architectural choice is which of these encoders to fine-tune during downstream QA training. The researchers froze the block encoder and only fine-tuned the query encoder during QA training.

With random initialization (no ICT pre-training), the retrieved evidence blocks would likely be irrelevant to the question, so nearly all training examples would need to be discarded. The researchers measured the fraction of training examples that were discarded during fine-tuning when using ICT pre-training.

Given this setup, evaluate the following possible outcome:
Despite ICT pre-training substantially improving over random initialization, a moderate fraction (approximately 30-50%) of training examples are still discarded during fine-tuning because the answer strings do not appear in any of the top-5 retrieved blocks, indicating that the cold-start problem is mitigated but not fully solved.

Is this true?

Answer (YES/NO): NO